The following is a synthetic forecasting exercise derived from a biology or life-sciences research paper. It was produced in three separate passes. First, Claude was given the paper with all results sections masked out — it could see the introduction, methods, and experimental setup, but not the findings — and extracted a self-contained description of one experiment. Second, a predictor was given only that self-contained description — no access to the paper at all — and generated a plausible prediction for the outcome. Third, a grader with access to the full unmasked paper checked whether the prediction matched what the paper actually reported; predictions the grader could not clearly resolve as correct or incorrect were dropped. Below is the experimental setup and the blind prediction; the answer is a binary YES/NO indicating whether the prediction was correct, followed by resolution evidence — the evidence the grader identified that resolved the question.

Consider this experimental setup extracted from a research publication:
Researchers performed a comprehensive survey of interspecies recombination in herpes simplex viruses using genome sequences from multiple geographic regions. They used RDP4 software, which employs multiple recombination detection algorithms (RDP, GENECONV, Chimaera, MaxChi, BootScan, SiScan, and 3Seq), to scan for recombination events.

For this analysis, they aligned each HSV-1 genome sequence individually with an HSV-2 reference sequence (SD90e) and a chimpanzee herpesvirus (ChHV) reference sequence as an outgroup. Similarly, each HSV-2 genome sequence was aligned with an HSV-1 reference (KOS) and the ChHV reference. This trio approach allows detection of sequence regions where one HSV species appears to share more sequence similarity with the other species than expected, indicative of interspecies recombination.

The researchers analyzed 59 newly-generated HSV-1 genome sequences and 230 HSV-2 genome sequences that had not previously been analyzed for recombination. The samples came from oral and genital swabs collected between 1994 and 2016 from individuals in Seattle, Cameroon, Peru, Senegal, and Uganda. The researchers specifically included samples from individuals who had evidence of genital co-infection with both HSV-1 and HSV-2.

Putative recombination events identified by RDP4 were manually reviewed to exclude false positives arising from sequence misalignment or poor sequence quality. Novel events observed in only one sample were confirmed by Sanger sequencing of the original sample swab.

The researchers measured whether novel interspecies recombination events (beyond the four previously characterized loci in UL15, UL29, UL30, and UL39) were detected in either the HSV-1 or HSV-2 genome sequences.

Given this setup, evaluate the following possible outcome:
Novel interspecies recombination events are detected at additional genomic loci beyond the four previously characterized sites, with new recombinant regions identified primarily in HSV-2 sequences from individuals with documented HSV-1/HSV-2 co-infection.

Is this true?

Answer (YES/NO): NO